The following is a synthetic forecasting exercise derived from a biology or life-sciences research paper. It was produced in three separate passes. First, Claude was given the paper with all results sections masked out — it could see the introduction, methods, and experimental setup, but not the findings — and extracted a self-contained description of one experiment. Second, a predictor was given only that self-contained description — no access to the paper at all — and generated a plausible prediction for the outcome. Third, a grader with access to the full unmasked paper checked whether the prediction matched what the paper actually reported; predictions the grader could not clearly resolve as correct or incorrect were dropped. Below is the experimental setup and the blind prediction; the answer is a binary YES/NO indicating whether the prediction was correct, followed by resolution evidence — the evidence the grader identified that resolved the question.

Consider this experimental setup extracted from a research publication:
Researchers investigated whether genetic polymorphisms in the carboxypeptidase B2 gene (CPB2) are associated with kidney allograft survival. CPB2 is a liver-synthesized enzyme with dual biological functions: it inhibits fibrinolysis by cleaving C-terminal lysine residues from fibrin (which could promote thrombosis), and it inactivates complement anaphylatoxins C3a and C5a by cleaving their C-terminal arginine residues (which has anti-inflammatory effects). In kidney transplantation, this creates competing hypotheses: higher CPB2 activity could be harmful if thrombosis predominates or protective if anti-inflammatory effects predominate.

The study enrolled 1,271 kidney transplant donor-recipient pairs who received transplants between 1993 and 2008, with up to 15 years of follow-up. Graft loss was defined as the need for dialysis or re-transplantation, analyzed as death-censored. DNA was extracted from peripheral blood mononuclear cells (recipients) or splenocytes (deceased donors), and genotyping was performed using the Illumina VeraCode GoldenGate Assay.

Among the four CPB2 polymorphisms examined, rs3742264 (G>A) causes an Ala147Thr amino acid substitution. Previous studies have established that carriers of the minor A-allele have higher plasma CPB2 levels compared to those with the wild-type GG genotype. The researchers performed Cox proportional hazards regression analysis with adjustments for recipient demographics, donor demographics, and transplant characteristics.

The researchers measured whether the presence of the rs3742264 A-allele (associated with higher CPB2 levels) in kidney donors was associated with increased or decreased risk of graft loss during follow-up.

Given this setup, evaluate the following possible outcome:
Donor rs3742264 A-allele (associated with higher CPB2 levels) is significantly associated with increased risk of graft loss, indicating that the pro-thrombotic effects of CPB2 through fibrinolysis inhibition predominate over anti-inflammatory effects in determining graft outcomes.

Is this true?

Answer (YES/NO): NO